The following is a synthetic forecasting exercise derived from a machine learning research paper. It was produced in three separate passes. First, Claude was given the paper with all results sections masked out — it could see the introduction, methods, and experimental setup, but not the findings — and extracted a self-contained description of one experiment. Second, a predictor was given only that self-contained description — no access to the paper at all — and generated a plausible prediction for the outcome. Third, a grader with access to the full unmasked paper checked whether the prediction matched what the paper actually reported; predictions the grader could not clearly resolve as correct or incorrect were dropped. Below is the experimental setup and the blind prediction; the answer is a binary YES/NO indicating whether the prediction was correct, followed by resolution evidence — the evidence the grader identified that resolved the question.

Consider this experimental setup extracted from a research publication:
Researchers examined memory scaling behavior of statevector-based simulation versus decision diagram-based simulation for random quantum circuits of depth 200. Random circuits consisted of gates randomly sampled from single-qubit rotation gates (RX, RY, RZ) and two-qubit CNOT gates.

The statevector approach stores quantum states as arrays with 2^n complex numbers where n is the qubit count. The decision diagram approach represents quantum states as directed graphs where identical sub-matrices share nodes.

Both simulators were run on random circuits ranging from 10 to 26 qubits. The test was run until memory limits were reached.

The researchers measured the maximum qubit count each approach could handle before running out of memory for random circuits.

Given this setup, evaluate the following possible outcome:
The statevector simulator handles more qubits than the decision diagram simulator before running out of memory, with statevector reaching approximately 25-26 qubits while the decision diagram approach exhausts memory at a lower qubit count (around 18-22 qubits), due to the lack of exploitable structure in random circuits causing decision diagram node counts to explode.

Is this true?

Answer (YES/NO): NO